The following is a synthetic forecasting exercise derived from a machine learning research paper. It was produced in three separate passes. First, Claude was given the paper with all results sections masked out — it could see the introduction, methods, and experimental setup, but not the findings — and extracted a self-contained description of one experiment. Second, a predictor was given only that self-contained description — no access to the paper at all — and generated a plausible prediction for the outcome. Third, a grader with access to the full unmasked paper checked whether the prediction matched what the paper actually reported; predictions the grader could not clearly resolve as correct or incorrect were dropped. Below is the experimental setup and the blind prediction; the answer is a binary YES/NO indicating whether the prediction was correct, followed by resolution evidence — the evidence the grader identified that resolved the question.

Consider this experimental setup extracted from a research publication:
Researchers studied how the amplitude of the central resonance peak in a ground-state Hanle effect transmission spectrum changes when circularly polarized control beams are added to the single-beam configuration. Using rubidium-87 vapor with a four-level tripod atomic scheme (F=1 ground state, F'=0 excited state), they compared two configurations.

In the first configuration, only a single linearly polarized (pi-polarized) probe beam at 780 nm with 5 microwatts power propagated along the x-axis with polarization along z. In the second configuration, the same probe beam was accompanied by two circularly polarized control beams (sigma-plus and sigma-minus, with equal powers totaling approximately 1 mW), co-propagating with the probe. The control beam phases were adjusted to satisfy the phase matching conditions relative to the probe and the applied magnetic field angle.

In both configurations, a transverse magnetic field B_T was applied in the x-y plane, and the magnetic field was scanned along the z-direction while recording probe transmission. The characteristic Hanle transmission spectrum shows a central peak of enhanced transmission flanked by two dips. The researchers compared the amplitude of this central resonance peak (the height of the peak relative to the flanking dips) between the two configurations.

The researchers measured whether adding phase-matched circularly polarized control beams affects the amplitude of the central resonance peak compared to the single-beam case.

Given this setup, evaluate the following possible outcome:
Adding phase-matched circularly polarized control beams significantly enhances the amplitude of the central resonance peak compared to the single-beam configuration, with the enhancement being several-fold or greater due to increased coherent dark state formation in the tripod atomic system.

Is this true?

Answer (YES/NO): NO